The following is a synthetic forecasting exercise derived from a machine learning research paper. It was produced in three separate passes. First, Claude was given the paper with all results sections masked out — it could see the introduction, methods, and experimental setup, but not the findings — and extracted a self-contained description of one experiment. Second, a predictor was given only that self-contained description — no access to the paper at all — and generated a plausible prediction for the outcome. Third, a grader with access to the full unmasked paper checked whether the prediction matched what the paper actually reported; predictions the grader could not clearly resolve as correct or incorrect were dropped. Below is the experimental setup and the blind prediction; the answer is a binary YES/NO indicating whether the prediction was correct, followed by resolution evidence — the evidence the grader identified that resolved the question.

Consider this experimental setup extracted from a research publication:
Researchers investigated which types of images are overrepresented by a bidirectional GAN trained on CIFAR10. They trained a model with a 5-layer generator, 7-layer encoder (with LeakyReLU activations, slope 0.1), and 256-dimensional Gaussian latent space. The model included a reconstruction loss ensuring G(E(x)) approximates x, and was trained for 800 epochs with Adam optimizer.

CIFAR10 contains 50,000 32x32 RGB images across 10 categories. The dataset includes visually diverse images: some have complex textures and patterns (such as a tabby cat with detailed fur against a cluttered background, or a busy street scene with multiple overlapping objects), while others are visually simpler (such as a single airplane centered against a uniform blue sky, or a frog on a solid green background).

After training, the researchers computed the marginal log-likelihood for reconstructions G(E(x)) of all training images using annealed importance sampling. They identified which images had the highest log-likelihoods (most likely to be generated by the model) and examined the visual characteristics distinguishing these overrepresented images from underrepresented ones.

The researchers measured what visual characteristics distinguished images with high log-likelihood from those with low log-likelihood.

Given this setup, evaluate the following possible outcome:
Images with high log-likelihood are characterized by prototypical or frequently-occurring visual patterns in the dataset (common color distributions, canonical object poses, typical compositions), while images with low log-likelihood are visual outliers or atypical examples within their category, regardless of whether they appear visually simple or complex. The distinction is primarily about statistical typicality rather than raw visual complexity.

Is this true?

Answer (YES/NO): NO